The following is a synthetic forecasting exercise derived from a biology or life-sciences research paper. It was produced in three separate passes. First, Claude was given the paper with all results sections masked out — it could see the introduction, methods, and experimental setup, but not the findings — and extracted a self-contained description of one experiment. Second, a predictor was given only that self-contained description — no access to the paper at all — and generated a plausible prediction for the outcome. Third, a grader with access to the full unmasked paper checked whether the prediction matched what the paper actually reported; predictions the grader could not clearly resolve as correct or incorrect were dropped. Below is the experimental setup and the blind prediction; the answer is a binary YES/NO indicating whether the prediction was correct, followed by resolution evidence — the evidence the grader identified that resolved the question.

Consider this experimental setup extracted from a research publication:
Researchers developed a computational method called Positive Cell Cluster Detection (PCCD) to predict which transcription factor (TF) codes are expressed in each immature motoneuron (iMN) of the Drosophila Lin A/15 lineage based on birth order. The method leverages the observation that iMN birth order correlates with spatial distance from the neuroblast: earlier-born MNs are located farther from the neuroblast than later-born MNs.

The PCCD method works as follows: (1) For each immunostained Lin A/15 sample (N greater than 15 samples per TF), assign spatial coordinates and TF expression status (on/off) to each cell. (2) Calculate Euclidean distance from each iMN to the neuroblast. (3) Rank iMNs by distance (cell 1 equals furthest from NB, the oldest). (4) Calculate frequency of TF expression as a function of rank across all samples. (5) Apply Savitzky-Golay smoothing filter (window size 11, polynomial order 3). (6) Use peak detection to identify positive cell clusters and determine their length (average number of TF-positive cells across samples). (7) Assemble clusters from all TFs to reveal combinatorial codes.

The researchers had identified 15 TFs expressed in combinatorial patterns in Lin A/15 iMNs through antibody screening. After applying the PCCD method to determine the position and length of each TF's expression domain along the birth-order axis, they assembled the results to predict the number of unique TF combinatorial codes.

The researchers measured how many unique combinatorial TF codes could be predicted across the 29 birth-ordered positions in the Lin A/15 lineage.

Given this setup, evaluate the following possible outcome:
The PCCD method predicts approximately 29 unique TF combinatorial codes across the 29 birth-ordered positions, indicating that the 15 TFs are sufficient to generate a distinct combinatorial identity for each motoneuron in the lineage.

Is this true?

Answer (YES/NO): NO